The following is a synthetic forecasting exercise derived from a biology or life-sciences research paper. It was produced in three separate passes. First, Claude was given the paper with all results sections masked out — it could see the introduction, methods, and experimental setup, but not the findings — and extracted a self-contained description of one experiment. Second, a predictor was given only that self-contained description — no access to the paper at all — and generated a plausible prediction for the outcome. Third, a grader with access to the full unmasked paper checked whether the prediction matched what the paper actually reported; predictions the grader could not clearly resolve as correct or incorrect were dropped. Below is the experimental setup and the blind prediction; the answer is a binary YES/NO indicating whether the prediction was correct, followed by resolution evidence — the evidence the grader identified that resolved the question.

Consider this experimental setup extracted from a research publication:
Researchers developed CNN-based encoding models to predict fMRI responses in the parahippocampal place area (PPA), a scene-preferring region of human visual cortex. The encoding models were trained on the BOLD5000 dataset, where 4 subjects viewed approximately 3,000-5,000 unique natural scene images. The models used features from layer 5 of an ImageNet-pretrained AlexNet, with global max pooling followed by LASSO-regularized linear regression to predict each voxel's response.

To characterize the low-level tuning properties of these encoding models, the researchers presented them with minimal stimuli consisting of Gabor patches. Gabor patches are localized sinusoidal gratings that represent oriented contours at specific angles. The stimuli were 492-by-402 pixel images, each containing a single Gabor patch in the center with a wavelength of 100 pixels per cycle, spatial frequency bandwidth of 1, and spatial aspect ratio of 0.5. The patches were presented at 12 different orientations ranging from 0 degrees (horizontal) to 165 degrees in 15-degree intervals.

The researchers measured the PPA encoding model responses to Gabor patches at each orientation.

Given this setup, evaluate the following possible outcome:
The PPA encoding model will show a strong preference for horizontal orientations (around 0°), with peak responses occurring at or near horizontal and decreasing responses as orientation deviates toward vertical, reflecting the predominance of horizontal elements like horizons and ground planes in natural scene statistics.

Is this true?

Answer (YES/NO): NO